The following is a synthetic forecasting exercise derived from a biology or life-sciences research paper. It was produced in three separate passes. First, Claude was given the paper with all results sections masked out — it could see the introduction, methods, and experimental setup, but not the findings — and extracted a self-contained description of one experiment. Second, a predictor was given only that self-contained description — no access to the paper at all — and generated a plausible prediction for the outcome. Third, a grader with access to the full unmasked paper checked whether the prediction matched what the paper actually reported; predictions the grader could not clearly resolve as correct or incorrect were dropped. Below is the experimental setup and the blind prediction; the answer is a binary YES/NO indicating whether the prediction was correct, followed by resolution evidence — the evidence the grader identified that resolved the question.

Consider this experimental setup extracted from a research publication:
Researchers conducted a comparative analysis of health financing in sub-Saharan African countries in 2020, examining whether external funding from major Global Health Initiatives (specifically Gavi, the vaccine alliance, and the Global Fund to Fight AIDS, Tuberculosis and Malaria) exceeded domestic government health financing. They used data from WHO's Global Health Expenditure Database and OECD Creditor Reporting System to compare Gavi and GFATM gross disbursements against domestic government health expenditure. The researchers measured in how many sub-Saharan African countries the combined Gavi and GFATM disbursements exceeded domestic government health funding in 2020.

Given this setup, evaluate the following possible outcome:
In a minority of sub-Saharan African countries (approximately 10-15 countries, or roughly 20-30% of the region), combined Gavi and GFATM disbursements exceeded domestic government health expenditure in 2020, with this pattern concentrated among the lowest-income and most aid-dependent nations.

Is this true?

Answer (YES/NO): NO